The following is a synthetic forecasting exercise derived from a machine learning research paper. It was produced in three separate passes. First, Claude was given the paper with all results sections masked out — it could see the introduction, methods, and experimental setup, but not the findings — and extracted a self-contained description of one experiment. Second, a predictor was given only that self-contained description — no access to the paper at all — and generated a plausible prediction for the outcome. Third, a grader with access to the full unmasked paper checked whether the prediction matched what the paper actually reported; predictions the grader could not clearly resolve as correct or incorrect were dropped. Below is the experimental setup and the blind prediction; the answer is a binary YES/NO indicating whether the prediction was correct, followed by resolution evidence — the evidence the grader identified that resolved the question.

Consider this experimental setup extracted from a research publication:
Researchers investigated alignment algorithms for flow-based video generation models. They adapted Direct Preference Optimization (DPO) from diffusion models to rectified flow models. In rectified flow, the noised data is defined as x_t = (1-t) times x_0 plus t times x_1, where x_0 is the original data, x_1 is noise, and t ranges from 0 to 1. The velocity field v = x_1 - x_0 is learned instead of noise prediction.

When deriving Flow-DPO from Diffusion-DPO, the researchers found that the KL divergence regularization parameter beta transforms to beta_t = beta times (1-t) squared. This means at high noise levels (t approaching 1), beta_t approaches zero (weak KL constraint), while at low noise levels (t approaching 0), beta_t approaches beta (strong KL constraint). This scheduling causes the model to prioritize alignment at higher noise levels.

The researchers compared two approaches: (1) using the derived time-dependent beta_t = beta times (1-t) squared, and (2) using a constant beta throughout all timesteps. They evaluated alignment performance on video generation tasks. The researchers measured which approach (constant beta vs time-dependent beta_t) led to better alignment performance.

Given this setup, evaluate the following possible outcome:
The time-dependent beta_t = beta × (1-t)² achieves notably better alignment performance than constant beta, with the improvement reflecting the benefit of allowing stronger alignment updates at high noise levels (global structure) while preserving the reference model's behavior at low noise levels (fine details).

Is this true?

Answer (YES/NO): NO